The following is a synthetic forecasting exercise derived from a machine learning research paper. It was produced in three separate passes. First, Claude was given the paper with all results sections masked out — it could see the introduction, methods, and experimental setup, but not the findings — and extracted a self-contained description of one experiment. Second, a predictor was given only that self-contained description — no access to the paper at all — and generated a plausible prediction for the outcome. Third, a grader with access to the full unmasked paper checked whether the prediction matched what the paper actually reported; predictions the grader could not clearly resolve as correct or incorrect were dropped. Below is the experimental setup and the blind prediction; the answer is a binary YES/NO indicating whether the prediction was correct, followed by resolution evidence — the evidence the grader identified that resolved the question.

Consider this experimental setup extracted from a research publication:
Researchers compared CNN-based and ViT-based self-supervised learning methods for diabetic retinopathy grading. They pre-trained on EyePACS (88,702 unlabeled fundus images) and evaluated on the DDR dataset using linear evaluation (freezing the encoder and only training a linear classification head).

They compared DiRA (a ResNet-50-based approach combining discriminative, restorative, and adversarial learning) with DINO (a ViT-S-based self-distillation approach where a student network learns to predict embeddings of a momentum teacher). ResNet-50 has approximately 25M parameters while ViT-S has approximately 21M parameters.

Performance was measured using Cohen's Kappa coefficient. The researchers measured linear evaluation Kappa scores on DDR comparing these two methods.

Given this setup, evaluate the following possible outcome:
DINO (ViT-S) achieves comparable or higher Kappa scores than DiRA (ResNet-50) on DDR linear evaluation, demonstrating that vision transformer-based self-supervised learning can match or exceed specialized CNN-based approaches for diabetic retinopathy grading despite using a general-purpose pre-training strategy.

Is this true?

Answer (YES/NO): YES